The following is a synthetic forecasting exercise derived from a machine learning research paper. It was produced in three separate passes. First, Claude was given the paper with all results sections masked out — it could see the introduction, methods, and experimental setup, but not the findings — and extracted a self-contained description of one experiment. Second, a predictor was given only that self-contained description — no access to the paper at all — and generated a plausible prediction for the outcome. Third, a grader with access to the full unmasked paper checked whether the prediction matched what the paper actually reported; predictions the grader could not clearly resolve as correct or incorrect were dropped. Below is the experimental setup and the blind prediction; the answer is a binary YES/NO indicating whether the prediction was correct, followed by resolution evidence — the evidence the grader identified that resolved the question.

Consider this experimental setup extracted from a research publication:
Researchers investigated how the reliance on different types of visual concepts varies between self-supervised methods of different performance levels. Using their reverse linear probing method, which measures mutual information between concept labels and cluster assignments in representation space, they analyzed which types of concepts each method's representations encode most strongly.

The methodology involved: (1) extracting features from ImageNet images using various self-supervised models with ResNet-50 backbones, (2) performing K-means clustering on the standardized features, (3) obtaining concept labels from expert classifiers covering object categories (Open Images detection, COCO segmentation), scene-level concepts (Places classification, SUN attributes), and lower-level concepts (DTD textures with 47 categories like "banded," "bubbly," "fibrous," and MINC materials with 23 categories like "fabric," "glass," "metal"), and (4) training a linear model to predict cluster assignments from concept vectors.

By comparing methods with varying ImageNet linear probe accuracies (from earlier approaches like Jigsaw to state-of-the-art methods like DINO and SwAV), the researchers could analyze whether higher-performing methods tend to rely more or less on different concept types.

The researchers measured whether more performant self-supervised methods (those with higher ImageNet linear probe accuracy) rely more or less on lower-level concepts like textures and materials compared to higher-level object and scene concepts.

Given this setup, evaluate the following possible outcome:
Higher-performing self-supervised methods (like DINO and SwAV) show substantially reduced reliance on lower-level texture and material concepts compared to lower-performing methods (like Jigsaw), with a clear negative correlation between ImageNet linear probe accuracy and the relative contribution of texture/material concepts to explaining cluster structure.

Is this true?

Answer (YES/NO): YES